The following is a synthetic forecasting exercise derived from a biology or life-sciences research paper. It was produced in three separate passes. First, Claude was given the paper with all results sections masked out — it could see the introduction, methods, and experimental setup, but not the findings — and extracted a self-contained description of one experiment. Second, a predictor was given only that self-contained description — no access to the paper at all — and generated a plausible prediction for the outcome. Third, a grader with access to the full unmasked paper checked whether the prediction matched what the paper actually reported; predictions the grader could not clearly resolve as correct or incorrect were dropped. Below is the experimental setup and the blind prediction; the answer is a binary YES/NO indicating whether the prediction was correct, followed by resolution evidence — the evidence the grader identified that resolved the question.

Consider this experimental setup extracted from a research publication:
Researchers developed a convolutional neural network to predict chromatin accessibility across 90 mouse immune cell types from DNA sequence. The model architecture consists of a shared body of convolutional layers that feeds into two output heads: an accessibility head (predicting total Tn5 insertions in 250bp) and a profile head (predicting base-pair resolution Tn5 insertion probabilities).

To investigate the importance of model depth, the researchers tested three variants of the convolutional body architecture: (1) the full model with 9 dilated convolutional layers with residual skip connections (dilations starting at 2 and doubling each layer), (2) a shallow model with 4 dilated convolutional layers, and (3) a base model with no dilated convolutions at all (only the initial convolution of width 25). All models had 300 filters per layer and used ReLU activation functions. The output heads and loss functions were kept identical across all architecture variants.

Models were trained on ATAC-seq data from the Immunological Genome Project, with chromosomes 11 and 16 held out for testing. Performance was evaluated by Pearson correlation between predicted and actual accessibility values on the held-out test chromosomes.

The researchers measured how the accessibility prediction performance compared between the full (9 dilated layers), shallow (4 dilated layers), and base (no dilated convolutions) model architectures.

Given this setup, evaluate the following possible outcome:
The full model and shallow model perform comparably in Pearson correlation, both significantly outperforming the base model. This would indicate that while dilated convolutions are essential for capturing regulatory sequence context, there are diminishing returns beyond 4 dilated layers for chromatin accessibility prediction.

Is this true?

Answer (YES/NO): YES